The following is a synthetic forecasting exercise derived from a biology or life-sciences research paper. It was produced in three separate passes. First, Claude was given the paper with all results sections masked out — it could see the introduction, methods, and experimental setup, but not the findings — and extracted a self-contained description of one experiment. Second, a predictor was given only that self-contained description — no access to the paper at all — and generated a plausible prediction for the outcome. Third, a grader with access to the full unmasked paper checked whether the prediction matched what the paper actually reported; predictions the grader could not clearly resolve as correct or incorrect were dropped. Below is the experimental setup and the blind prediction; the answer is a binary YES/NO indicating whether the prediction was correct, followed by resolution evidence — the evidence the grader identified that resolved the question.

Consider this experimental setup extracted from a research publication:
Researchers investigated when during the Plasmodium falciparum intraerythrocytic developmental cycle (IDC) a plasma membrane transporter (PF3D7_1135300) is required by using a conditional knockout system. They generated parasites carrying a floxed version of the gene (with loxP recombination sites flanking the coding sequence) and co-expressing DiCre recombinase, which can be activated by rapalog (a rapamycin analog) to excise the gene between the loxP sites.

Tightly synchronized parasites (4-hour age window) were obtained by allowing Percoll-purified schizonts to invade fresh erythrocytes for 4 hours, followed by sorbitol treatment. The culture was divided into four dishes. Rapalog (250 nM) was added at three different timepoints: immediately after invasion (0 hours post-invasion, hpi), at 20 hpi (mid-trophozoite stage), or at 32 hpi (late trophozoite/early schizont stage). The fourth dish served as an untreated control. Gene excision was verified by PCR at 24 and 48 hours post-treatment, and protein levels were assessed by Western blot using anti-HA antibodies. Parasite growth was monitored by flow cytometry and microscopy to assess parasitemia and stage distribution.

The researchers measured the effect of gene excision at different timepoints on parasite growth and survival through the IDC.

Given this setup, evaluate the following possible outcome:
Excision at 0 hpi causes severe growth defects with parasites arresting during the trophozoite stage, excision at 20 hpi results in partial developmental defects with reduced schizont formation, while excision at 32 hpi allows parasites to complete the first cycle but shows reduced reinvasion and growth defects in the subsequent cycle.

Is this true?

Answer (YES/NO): NO